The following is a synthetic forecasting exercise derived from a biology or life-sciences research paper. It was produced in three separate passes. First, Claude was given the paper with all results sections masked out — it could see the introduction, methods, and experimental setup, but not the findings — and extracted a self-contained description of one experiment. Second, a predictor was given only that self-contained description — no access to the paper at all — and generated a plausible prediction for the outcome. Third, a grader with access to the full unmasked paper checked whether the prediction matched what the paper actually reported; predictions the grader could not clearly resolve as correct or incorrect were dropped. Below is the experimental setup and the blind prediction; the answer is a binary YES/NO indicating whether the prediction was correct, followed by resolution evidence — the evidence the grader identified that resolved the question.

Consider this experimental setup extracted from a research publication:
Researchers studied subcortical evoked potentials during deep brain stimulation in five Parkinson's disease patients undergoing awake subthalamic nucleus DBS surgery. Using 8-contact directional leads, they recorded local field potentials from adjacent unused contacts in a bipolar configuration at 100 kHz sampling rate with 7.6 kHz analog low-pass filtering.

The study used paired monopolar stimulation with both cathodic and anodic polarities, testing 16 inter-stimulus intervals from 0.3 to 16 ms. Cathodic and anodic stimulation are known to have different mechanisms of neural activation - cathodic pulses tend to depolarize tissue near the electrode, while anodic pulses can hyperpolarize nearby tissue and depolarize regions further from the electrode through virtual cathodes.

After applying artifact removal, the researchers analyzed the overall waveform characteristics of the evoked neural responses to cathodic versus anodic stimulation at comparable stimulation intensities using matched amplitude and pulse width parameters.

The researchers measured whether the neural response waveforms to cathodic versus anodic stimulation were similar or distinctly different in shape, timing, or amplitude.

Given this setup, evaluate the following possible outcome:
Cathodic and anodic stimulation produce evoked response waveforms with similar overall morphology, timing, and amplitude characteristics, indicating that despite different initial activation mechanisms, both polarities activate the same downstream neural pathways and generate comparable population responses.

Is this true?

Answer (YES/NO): NO